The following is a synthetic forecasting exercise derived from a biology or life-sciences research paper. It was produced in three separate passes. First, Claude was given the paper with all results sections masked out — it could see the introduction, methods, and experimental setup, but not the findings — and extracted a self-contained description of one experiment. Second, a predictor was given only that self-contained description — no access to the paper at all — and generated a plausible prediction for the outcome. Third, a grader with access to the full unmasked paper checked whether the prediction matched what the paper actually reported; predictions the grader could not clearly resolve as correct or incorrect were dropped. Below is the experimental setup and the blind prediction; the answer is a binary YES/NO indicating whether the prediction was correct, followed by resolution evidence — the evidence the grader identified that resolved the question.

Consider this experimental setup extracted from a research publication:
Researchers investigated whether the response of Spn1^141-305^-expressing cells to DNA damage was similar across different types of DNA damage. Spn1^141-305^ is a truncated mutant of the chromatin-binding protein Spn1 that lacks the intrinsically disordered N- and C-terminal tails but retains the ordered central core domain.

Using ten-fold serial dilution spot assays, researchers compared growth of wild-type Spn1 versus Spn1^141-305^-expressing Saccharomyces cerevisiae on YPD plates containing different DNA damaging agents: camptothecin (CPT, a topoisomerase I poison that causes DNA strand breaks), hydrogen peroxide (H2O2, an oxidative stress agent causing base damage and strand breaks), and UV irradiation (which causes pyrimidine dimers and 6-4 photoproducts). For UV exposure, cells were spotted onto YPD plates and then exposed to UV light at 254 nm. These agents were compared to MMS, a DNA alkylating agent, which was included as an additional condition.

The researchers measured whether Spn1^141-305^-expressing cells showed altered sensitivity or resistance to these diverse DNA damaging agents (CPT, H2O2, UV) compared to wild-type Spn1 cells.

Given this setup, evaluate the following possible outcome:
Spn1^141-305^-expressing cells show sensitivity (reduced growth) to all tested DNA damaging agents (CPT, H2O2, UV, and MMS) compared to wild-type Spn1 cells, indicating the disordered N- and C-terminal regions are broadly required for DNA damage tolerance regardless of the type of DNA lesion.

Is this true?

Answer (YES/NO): NO